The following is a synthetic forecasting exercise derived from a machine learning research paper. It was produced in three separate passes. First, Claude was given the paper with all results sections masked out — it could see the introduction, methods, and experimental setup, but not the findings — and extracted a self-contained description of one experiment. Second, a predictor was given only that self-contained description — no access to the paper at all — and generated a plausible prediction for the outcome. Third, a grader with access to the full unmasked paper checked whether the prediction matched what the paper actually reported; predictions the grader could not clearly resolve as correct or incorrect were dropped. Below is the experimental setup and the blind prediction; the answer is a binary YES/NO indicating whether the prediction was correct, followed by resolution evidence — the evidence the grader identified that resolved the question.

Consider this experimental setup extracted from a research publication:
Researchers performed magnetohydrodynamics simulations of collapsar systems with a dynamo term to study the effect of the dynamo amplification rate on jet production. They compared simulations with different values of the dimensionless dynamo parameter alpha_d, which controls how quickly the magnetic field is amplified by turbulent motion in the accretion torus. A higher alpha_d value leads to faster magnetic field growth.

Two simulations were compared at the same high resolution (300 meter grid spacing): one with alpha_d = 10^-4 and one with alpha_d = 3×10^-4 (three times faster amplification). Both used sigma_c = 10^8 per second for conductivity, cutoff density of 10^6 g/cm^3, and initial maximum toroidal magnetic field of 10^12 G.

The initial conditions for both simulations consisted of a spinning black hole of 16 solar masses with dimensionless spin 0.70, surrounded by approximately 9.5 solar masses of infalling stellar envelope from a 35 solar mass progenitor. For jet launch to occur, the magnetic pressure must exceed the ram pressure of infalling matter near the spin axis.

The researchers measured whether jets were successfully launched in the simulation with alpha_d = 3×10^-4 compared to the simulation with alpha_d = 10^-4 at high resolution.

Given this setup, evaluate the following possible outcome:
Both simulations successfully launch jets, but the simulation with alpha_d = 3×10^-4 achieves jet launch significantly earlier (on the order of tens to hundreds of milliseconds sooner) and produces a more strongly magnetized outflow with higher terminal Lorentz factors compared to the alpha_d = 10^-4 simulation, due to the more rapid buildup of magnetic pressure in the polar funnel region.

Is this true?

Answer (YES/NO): NO